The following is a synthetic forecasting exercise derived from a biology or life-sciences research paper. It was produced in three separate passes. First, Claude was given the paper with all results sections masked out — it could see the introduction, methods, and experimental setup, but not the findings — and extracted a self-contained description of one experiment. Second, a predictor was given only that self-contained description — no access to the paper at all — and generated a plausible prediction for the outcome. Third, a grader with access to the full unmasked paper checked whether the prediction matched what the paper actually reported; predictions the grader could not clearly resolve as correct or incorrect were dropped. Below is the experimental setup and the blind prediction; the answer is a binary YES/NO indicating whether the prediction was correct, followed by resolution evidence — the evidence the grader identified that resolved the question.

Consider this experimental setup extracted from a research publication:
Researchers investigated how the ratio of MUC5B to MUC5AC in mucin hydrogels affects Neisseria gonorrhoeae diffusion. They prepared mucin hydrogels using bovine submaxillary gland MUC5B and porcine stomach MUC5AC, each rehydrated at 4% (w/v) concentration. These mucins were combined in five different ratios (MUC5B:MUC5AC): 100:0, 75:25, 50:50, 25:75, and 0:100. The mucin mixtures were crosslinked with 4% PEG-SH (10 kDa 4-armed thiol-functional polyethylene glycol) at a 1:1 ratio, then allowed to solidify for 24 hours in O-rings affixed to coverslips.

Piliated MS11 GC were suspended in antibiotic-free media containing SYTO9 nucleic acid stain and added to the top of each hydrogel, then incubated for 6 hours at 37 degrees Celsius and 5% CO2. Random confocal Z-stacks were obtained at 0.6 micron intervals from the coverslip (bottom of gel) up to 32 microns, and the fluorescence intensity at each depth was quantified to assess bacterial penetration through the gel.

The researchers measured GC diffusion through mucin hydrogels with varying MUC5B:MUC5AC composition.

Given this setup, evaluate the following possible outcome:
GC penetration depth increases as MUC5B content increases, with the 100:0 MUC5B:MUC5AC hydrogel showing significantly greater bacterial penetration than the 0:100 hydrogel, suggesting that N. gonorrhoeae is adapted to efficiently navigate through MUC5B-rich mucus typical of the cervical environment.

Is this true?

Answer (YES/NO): NO